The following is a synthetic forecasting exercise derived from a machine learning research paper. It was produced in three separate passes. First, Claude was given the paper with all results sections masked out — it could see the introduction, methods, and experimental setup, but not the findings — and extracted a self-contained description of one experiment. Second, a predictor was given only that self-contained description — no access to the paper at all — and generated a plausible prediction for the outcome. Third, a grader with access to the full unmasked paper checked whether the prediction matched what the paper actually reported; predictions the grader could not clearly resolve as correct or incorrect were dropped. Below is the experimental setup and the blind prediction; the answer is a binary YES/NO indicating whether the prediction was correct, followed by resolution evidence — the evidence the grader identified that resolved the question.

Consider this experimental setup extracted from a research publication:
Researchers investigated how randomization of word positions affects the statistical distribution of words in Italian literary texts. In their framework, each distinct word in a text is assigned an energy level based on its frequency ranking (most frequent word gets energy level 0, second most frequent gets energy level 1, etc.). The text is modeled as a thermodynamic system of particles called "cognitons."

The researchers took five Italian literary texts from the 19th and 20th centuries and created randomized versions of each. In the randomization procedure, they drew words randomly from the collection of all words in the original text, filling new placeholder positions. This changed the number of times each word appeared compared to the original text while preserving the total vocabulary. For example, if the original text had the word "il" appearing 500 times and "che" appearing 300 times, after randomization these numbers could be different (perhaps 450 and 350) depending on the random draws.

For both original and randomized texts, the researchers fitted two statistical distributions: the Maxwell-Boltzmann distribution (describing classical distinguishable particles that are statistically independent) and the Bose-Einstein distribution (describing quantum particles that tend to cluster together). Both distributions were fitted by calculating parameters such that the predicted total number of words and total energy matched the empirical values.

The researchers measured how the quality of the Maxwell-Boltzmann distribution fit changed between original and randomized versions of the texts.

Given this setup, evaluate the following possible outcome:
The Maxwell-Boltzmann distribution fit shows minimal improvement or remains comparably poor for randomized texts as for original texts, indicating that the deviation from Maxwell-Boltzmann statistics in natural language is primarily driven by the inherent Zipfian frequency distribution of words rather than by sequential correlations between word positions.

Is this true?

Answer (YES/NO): NO